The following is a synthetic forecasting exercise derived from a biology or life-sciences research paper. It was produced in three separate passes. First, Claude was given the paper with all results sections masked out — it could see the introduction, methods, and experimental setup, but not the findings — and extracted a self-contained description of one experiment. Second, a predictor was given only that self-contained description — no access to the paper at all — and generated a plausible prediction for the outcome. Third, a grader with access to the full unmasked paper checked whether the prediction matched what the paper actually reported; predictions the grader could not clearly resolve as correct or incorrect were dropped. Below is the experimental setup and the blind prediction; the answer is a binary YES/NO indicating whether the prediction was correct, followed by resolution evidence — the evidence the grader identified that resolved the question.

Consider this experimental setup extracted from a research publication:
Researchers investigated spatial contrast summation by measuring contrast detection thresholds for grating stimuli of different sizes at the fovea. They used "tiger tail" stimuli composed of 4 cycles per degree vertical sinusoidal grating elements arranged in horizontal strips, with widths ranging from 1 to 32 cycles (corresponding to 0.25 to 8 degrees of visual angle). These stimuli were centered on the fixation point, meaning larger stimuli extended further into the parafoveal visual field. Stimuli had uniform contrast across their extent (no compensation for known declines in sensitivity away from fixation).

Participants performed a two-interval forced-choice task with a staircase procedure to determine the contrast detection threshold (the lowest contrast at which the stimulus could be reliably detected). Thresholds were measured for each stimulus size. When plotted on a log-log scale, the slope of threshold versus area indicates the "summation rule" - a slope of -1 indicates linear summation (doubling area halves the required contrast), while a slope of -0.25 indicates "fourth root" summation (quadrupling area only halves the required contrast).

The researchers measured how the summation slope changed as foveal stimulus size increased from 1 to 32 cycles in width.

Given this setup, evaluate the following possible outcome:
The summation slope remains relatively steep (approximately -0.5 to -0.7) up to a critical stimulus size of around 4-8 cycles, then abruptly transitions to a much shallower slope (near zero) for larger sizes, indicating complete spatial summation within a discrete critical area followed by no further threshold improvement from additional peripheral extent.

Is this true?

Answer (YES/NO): NO